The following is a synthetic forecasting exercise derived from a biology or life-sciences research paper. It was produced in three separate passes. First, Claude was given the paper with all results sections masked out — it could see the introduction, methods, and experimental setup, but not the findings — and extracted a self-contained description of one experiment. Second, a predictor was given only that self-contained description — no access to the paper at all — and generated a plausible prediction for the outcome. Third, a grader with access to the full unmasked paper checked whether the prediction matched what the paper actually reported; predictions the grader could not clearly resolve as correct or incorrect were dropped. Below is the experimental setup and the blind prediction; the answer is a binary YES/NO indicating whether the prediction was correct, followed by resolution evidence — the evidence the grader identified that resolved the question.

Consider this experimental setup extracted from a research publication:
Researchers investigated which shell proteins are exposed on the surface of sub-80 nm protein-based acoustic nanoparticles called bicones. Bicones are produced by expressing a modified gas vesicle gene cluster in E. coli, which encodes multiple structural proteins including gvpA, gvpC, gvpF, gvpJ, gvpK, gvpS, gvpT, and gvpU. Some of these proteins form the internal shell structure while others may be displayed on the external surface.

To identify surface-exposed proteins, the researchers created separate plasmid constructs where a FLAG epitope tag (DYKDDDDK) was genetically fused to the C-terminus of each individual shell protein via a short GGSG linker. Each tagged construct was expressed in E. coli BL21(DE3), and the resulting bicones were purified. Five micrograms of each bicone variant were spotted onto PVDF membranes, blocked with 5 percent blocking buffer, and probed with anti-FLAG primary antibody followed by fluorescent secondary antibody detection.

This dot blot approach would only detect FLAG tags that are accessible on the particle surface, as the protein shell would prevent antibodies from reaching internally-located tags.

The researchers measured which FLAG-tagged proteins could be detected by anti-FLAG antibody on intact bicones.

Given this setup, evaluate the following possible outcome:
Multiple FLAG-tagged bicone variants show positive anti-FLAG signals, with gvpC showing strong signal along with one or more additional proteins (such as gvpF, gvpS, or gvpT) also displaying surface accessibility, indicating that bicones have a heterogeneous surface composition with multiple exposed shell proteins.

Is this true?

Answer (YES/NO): NO